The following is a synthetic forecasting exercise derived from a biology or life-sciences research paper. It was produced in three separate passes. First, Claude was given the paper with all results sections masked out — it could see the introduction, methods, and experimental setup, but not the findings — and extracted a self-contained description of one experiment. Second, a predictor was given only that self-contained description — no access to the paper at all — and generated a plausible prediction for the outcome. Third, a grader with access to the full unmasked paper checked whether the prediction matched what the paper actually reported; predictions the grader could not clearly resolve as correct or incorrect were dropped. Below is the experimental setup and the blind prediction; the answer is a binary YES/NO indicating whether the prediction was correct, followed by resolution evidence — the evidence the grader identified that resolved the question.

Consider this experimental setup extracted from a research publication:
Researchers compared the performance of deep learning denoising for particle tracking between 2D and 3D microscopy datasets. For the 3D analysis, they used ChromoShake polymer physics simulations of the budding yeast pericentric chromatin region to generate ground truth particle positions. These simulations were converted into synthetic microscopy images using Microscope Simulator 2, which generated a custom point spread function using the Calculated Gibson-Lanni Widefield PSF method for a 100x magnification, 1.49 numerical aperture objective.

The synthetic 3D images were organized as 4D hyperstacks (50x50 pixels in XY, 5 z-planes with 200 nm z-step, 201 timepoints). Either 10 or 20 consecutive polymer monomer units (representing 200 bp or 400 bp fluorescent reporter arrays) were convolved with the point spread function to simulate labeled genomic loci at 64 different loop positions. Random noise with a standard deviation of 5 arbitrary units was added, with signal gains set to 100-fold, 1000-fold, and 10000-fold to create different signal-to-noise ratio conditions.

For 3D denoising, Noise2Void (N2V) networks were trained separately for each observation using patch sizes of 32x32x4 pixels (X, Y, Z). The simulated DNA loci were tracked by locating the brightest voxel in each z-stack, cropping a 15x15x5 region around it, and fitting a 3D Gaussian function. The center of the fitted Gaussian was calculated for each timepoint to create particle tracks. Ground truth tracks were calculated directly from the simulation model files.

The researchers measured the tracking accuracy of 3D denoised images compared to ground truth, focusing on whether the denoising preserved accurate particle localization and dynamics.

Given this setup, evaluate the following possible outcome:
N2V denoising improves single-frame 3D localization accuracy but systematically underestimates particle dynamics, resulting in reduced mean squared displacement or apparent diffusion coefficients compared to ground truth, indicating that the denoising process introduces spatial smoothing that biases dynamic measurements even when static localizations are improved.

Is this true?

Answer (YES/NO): NO